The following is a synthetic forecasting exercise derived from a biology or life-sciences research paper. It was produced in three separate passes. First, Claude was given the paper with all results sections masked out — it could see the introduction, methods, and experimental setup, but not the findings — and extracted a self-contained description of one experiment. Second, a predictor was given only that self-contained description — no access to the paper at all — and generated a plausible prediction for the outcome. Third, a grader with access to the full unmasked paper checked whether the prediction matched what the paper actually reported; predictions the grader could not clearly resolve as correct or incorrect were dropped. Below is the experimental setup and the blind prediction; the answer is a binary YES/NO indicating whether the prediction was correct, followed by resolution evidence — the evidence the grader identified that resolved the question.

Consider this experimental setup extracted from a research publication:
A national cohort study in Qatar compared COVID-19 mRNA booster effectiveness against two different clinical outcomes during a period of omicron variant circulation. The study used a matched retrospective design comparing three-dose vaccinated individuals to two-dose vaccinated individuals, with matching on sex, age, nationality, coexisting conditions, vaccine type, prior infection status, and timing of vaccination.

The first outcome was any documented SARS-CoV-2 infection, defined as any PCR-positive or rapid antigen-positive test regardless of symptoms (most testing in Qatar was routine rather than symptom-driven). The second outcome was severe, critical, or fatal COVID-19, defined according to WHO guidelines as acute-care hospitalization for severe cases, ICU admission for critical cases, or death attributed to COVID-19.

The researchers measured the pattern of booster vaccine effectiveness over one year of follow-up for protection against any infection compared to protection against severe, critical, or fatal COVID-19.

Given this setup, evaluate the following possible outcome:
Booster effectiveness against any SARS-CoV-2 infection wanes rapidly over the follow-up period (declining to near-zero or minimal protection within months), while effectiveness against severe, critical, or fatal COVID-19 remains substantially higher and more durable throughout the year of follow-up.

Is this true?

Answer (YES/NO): YES